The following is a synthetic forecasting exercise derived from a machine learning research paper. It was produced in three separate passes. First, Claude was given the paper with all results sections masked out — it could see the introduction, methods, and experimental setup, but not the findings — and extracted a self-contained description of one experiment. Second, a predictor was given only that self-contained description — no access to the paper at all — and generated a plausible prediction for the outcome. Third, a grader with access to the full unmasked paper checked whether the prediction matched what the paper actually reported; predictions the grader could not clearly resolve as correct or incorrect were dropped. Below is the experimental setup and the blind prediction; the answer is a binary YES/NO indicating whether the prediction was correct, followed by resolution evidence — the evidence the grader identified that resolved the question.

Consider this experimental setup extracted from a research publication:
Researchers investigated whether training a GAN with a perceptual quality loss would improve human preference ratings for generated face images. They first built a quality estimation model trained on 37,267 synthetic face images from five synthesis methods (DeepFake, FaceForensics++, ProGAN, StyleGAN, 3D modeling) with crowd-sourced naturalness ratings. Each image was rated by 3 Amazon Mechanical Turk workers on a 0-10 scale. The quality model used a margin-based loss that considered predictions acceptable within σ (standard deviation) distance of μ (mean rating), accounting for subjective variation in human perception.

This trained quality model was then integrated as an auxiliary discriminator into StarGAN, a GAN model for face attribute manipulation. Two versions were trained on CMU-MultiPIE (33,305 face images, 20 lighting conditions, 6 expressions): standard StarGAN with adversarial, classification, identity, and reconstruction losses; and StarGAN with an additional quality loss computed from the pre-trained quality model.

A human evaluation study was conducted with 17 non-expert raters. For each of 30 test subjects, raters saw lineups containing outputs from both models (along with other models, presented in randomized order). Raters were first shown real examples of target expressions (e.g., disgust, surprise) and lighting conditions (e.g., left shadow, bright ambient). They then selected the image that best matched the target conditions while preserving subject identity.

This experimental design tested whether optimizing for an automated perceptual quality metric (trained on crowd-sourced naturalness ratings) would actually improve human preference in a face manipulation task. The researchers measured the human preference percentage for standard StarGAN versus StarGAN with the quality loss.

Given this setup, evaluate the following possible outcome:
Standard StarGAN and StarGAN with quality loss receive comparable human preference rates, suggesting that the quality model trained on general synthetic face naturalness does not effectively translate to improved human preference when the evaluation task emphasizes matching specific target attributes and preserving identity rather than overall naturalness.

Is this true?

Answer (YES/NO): NO